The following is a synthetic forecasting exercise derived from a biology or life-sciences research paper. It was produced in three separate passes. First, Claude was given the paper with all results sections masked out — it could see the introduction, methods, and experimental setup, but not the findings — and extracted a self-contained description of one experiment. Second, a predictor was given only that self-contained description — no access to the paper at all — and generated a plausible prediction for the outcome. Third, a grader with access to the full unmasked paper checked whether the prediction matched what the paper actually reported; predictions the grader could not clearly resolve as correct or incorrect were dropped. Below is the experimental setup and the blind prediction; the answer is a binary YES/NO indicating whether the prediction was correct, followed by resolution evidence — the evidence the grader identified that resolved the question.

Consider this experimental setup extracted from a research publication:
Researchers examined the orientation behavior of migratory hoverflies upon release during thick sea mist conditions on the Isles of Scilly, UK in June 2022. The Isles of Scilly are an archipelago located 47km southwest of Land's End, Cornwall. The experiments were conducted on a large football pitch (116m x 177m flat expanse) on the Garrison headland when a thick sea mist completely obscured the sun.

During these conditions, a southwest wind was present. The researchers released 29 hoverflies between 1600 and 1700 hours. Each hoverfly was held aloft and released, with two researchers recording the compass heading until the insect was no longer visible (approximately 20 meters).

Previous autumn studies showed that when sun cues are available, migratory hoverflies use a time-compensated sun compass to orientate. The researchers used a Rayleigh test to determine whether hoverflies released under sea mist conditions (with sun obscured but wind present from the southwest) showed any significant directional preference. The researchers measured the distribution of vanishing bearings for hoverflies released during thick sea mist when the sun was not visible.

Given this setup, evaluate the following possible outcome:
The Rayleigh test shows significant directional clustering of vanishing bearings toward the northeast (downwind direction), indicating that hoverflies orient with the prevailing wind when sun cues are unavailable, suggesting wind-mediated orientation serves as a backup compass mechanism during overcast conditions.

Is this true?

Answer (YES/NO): YES